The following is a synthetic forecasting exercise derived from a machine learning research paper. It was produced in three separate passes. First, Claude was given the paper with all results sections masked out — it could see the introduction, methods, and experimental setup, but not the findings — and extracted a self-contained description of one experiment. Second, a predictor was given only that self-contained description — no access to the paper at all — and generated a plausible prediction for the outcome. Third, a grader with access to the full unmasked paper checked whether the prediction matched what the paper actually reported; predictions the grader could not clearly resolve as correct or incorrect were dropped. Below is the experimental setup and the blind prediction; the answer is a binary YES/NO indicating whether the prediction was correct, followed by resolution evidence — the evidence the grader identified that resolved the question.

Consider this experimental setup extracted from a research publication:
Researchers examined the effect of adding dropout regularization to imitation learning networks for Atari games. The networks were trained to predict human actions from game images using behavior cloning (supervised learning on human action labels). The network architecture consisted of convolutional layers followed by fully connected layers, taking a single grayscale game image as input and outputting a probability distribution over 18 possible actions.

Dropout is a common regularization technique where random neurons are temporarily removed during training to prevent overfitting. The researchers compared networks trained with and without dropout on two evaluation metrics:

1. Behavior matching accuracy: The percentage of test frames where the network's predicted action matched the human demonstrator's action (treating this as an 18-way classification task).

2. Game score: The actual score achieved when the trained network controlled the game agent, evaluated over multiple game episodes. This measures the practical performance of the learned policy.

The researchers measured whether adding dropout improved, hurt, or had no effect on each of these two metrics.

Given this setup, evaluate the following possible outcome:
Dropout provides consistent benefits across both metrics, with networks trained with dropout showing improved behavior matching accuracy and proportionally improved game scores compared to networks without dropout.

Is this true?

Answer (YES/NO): NO